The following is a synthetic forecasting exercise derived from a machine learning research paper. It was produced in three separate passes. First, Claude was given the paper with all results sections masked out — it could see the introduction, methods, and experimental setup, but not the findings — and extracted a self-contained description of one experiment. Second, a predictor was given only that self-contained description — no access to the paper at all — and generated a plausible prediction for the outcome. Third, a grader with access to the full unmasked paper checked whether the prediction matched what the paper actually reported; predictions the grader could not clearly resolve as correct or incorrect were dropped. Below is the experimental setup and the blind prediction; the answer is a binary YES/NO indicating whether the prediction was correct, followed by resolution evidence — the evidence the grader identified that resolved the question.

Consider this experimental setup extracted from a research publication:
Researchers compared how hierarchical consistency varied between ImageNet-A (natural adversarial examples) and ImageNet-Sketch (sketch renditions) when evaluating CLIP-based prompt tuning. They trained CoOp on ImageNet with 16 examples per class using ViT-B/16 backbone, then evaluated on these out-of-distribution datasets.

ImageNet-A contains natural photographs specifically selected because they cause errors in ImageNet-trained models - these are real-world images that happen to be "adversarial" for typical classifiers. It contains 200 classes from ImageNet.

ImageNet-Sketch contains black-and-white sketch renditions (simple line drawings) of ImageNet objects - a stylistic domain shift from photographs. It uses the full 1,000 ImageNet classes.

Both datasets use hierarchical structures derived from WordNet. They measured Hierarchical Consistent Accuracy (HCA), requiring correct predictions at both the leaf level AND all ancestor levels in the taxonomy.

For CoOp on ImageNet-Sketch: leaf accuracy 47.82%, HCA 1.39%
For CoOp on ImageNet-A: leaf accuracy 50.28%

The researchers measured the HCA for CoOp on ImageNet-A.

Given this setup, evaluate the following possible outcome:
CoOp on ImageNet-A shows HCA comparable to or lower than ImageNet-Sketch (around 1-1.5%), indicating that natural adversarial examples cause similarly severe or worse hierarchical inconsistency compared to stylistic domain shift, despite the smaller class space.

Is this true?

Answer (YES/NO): NO